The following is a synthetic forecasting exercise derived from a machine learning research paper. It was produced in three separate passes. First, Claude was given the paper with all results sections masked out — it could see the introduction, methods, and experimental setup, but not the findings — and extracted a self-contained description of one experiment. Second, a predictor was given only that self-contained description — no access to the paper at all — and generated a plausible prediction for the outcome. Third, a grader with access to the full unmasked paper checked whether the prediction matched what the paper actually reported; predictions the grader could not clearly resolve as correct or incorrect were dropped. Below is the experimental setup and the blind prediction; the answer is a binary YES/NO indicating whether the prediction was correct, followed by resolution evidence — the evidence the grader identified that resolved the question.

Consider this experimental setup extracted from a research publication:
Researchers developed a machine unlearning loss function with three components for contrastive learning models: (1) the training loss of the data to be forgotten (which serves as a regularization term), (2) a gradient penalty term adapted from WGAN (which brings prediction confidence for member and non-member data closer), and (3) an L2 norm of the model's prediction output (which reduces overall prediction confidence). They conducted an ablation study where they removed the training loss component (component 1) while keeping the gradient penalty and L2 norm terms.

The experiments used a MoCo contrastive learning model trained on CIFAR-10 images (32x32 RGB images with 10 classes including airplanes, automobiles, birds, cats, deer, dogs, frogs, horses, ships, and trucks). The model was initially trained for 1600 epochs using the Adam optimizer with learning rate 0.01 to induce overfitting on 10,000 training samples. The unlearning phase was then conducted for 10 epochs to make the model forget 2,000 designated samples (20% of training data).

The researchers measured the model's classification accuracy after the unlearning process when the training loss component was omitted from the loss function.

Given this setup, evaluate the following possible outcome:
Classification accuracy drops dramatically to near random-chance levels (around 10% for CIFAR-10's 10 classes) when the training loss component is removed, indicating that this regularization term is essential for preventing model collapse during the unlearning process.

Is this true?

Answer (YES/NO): NO